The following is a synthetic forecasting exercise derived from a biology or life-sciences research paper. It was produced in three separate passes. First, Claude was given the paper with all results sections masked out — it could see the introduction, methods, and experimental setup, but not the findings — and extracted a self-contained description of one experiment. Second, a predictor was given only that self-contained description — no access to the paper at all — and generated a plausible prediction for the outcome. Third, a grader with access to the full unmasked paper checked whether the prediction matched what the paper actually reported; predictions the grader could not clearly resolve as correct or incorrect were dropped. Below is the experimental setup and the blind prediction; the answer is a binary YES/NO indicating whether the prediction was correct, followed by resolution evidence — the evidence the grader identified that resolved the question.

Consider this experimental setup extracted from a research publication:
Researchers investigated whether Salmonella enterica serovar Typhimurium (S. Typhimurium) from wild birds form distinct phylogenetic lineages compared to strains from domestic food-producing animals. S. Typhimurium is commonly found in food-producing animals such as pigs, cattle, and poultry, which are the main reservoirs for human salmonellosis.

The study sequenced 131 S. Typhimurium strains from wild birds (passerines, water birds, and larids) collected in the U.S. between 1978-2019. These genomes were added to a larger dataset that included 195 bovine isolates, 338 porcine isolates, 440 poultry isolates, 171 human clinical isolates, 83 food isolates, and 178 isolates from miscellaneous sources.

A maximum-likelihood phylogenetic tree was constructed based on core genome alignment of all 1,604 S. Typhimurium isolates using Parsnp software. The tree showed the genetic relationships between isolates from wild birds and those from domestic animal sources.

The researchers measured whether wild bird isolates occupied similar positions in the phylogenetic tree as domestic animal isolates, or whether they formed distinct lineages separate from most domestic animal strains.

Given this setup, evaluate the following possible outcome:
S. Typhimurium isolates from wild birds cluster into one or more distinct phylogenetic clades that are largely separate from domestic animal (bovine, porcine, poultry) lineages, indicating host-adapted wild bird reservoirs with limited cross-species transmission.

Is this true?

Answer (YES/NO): YES